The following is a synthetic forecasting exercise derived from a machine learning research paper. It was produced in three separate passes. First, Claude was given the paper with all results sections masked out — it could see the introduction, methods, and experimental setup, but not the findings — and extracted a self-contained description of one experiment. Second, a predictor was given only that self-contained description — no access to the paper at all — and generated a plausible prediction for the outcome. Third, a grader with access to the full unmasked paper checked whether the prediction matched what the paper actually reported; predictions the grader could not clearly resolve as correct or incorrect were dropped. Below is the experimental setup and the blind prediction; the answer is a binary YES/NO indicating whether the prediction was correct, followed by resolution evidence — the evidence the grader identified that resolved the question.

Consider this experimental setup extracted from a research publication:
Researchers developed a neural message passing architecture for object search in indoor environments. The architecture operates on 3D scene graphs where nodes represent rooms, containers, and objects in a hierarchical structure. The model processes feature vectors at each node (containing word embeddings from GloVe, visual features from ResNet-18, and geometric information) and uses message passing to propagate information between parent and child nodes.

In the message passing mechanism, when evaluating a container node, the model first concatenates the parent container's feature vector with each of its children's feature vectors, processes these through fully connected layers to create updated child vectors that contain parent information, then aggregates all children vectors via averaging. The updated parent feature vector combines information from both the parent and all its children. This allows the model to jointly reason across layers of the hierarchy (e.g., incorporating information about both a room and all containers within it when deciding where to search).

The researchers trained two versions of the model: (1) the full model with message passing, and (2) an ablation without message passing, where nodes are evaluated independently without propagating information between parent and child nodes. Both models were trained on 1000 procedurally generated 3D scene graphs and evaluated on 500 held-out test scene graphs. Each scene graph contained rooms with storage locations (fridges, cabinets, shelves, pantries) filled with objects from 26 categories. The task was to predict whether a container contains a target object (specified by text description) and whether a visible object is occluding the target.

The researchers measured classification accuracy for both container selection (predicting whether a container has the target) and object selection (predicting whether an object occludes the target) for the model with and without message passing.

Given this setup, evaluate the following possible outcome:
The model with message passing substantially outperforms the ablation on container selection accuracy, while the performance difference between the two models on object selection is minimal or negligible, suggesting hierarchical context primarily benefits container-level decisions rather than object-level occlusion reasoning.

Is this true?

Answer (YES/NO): YES